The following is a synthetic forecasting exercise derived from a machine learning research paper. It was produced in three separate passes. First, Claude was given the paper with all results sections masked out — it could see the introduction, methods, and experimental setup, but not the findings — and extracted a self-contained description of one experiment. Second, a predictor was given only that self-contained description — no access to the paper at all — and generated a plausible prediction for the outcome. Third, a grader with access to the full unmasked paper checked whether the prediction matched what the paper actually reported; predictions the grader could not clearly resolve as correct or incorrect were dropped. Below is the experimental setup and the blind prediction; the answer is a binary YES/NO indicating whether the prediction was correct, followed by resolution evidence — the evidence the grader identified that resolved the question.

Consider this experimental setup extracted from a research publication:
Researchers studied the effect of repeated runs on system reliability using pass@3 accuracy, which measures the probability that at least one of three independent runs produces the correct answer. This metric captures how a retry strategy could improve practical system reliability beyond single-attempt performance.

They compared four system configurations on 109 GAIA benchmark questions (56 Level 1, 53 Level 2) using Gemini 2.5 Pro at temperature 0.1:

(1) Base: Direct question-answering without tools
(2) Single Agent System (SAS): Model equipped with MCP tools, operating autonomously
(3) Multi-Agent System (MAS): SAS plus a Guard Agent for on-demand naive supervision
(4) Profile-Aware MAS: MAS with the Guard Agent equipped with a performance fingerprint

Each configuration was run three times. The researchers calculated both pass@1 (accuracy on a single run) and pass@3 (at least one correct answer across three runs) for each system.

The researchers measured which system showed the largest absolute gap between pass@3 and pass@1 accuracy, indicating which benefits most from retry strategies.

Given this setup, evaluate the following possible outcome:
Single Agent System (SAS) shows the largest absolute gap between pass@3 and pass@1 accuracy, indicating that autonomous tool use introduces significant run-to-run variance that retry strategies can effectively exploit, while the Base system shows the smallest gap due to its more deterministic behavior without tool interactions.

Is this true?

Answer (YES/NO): YES